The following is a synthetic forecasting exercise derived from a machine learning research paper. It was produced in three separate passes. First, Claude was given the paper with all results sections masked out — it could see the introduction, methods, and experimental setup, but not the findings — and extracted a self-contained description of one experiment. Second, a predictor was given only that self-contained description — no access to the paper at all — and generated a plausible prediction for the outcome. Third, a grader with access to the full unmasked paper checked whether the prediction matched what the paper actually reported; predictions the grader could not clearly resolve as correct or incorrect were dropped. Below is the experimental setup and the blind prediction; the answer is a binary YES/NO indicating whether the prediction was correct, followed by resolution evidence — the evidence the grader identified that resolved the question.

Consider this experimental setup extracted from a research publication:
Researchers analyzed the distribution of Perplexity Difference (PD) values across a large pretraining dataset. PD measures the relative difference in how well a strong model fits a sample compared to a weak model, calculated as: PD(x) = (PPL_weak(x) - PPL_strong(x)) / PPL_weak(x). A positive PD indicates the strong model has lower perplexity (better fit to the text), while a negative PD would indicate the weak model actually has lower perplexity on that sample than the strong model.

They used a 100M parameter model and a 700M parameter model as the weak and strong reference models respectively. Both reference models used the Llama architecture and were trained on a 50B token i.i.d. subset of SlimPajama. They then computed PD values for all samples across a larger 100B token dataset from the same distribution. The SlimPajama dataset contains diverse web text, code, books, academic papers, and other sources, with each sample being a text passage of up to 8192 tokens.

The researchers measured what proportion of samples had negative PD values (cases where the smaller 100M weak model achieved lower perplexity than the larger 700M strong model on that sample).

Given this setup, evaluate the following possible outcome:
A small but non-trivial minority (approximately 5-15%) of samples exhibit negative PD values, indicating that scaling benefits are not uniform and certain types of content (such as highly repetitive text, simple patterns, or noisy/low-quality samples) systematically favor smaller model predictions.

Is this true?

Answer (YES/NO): NO